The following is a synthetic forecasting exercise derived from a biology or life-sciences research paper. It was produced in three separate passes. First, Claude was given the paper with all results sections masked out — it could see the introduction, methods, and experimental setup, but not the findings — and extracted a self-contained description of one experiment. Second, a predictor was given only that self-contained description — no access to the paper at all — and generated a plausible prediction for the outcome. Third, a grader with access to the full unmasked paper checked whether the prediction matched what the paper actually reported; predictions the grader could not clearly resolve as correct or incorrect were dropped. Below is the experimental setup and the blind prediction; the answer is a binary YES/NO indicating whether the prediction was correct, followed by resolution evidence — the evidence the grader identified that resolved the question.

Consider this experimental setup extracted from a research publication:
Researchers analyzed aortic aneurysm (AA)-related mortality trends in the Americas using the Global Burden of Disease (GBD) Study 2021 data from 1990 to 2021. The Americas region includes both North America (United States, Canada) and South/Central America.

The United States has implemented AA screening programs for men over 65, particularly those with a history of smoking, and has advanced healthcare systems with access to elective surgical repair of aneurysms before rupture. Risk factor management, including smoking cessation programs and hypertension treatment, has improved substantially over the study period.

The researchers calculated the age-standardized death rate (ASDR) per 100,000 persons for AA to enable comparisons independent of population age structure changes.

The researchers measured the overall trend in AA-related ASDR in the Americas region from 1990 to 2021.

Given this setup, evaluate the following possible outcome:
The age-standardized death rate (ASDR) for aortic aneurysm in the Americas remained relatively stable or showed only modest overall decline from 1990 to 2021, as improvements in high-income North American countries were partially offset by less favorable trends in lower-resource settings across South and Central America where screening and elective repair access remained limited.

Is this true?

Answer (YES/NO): NO